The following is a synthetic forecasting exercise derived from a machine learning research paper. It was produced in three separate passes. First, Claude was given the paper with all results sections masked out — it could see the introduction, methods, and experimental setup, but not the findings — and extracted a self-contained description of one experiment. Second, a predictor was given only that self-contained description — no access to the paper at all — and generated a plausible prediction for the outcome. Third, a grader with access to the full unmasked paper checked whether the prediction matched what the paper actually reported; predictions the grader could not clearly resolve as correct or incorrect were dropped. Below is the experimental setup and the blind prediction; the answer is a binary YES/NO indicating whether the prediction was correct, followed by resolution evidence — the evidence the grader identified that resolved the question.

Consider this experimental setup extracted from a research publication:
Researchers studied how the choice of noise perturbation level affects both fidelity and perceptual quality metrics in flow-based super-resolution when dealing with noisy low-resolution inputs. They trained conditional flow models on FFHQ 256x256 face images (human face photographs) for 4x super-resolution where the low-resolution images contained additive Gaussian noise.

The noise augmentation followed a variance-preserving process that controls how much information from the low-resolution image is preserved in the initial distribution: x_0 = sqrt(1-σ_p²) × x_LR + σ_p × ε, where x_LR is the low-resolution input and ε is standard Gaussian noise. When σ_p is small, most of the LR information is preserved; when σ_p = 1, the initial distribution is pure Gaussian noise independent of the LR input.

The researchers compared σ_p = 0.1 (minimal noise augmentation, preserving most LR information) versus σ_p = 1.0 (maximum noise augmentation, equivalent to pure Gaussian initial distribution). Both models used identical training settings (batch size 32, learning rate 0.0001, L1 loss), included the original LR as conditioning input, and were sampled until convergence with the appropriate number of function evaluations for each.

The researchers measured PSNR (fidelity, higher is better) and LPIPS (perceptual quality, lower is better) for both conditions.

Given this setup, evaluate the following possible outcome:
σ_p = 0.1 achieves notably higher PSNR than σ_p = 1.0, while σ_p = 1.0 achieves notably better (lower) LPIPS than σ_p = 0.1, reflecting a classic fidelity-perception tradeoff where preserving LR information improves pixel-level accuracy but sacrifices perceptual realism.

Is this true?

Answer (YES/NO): NO